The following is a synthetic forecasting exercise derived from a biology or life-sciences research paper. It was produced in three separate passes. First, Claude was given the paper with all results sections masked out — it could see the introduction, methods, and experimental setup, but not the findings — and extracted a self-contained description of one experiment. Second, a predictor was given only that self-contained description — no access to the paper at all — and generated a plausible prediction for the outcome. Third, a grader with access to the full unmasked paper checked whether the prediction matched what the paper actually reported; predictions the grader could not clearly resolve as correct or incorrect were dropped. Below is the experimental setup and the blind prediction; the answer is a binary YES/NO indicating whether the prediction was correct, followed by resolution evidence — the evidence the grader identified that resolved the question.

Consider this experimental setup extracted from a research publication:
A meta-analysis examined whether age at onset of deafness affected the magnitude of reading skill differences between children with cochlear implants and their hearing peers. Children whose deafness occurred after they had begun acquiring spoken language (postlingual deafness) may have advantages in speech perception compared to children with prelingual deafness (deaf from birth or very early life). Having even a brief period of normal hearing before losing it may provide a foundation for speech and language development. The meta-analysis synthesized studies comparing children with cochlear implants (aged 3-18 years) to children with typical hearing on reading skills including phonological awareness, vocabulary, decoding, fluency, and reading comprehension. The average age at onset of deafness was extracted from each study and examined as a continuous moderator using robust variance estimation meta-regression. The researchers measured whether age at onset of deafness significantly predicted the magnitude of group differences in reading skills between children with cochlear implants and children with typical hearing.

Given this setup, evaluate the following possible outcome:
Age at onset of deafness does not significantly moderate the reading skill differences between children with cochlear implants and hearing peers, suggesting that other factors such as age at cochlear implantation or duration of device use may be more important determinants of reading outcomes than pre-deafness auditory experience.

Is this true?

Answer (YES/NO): YES